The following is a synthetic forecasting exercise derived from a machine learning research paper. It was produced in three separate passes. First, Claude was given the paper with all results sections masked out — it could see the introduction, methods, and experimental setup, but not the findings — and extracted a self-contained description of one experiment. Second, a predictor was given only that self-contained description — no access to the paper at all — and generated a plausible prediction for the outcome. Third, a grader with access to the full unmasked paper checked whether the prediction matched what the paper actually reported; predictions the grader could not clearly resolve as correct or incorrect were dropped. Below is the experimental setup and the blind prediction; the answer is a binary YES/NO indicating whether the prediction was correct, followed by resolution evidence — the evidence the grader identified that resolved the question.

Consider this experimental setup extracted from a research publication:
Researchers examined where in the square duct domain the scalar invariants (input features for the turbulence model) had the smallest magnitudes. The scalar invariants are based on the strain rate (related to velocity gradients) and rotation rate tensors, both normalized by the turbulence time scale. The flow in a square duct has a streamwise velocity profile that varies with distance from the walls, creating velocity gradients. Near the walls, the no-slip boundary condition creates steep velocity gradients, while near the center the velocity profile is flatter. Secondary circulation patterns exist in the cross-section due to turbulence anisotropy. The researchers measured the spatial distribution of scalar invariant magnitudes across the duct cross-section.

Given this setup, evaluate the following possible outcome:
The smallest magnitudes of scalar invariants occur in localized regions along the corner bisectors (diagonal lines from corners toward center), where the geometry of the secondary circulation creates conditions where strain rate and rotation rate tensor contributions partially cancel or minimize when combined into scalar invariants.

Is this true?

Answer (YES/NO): NO